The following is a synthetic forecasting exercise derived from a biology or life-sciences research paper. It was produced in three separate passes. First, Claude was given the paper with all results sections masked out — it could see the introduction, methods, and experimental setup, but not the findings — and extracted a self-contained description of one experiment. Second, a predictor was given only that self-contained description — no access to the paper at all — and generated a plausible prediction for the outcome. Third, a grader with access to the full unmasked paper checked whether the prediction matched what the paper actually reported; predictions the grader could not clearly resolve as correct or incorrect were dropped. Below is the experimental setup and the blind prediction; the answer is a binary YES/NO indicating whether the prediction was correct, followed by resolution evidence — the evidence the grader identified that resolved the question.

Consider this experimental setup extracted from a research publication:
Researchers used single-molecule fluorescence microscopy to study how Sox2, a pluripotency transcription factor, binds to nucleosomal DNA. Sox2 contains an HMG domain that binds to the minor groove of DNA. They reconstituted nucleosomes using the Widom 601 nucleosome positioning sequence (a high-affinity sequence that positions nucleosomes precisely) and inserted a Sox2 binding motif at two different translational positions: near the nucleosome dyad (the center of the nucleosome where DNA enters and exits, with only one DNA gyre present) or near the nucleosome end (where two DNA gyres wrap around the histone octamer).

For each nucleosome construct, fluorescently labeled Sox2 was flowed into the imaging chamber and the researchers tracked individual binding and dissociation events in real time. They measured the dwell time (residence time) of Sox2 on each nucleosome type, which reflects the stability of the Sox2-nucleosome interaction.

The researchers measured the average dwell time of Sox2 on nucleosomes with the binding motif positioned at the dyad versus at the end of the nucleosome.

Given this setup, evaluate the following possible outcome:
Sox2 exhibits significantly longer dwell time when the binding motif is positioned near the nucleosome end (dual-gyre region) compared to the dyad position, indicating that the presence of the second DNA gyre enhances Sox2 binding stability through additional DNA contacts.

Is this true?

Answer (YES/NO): NO